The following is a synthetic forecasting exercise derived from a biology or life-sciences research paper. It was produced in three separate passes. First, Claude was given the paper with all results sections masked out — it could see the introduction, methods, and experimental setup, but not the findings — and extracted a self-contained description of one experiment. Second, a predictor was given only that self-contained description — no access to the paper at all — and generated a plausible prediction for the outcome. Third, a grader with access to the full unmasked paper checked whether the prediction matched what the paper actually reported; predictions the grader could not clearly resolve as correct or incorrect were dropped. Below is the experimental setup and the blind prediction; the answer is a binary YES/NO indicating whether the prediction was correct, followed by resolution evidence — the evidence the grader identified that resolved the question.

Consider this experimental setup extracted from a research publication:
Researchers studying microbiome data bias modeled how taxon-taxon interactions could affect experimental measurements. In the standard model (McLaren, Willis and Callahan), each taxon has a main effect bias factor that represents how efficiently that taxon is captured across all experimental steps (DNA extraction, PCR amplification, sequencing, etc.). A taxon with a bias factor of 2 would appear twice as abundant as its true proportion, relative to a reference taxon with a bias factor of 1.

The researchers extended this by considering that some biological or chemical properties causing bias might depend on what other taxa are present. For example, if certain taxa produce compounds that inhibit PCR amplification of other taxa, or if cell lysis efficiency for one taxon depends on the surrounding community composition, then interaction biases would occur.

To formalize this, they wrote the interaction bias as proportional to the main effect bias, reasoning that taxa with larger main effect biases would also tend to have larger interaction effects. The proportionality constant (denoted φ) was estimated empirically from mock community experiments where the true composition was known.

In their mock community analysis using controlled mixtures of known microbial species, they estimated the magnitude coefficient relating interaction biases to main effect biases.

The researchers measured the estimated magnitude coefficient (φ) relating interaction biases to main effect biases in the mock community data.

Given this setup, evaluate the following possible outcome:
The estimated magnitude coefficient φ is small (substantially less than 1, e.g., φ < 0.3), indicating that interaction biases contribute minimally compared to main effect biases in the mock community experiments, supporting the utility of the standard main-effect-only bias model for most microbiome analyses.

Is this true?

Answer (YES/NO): NO